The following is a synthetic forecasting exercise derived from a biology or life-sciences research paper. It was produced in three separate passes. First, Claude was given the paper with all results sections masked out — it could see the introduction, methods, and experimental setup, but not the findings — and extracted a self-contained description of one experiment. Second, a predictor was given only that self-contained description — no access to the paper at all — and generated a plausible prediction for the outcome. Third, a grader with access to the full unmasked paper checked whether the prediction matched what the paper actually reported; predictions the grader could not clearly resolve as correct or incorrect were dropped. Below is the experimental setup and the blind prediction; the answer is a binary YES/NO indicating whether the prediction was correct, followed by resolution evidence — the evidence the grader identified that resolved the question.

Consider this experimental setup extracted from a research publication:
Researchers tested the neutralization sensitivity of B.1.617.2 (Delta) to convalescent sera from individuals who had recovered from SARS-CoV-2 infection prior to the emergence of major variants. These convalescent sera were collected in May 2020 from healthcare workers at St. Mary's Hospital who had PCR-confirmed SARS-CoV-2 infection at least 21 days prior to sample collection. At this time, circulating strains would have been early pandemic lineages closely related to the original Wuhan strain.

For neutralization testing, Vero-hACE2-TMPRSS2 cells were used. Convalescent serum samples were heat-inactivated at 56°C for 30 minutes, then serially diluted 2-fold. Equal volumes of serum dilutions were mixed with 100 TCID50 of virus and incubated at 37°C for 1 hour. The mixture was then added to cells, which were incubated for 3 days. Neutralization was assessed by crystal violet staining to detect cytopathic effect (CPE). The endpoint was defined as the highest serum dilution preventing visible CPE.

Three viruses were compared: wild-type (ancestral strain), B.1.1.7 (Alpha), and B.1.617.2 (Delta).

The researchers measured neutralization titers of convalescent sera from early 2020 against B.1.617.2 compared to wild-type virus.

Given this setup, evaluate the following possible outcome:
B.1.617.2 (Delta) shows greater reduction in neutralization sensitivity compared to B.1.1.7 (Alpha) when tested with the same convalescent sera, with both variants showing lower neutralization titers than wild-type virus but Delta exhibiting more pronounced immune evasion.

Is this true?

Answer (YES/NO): YES